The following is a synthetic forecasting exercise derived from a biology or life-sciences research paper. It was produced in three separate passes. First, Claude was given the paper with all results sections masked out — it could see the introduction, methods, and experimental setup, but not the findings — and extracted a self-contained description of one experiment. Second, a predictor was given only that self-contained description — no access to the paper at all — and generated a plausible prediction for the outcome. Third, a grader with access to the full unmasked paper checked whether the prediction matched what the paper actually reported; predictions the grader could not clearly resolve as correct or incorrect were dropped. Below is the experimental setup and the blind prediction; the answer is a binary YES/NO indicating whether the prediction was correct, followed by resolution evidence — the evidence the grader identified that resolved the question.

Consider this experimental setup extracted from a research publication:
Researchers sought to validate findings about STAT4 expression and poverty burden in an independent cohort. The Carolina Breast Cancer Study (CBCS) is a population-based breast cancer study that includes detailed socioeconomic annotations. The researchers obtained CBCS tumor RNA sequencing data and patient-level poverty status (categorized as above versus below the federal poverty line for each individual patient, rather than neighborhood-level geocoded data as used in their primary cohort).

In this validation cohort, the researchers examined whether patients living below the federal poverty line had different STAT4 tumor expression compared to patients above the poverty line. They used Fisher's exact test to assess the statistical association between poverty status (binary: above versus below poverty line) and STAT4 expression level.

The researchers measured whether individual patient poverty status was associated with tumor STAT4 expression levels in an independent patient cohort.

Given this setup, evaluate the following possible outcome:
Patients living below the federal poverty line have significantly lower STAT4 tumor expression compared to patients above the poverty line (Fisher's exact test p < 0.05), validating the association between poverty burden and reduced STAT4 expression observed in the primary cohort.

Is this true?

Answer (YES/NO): YES